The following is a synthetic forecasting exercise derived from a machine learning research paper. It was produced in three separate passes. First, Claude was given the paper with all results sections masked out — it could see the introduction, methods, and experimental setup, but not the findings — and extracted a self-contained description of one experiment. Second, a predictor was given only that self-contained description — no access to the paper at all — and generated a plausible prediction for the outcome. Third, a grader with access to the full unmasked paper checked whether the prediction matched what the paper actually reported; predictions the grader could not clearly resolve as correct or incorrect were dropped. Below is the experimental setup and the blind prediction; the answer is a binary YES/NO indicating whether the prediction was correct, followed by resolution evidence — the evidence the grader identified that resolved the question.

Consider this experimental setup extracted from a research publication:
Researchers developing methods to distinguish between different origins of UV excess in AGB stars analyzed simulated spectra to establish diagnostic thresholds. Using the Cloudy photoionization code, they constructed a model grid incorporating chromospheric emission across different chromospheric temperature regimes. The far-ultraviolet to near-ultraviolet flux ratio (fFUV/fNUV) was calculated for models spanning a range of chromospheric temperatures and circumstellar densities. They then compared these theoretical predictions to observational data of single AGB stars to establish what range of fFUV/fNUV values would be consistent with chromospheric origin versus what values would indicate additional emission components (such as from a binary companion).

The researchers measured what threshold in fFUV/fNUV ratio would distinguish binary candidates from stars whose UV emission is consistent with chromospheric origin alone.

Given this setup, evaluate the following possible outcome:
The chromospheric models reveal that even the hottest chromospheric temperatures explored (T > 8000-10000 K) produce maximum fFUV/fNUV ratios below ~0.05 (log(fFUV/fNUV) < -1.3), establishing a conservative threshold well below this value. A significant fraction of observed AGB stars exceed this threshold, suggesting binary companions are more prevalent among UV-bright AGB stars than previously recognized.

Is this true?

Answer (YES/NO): NO